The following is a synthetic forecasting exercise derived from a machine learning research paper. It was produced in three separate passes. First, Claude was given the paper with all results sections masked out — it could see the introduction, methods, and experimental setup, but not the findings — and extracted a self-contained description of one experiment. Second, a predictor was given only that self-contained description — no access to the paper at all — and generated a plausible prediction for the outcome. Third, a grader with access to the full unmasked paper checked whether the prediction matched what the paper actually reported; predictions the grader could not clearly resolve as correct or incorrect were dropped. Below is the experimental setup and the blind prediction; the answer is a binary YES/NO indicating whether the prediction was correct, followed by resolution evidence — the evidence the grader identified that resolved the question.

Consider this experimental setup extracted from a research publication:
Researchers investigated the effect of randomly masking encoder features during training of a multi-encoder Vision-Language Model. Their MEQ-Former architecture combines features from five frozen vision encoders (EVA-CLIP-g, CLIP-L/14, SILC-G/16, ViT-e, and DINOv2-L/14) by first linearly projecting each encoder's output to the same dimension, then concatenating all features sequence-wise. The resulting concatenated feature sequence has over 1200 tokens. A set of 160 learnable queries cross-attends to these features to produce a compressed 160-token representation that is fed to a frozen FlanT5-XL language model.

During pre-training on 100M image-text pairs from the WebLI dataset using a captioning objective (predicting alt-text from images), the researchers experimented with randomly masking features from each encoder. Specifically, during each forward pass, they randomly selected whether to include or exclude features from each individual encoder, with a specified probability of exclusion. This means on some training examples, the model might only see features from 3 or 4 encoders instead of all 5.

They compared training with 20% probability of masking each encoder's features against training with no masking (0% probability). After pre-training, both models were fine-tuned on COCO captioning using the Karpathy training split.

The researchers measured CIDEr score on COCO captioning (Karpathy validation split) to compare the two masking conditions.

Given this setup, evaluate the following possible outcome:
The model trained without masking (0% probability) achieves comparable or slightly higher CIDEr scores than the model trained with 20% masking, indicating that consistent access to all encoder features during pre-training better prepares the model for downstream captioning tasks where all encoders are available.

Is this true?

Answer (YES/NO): NO